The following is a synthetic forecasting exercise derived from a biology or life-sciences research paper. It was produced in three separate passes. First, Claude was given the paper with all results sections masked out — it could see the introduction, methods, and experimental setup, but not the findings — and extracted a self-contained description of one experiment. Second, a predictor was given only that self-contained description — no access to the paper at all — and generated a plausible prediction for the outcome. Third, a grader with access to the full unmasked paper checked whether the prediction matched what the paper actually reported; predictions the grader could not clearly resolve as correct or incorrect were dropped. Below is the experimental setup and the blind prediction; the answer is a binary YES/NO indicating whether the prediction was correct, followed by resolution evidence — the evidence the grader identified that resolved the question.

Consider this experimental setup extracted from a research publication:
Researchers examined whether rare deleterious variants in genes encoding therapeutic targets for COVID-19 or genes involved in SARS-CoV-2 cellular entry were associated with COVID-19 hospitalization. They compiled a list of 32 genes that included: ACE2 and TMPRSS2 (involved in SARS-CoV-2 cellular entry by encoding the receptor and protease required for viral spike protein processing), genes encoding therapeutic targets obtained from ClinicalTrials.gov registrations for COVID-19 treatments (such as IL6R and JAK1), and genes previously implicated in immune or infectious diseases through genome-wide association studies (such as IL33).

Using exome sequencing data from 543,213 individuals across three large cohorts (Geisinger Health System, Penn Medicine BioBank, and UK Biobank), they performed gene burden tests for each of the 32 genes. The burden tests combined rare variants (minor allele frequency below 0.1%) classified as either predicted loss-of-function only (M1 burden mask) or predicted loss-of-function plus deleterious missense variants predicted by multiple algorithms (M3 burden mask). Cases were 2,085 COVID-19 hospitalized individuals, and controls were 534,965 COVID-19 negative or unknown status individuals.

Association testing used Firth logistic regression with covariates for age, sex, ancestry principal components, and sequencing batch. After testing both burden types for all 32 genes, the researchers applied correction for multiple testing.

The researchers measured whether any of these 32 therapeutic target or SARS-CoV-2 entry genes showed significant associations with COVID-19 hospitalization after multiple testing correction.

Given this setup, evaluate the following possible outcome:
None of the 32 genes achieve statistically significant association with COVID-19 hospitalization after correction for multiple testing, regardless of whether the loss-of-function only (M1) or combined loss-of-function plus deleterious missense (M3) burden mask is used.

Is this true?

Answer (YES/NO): YES